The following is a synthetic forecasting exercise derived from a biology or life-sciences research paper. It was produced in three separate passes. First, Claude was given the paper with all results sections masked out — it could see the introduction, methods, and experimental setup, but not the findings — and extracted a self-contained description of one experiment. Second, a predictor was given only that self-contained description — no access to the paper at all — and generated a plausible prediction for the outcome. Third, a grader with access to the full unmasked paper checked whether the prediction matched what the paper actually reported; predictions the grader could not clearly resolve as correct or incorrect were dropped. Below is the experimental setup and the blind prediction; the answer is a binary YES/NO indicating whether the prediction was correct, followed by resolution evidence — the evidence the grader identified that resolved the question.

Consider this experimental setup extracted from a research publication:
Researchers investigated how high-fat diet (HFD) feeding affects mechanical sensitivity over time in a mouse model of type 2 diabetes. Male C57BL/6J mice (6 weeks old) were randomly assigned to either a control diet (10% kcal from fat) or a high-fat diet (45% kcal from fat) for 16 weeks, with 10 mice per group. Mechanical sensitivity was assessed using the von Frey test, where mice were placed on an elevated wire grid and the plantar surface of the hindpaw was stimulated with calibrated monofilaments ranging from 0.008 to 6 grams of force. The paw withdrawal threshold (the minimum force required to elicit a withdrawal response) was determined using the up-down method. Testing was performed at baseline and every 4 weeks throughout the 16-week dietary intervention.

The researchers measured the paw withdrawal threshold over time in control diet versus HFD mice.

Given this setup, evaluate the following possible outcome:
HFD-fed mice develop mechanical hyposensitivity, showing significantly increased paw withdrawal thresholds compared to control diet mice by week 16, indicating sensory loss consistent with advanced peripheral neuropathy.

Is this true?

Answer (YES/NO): YES